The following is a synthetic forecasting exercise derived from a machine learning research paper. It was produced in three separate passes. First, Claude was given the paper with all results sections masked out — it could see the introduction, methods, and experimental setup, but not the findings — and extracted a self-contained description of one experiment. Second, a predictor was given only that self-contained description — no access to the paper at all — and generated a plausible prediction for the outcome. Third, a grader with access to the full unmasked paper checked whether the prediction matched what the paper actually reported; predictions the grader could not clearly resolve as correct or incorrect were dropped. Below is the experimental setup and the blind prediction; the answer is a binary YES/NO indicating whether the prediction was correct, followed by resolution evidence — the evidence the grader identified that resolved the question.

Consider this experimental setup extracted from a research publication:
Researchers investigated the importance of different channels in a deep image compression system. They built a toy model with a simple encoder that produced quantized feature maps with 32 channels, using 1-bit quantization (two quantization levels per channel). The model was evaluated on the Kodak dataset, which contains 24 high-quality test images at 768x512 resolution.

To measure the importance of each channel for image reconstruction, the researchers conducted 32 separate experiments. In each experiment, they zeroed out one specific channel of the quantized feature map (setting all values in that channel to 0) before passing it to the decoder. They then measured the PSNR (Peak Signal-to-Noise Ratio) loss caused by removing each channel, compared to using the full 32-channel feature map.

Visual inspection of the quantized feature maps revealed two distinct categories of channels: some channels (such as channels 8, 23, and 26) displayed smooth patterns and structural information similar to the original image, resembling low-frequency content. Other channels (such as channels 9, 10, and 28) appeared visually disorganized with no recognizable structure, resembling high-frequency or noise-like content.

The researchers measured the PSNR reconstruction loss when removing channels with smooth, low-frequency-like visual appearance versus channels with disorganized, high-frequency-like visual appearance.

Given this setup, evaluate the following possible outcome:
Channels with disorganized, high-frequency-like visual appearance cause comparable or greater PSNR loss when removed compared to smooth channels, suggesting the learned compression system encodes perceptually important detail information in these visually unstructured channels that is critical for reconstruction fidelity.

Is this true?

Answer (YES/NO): NO